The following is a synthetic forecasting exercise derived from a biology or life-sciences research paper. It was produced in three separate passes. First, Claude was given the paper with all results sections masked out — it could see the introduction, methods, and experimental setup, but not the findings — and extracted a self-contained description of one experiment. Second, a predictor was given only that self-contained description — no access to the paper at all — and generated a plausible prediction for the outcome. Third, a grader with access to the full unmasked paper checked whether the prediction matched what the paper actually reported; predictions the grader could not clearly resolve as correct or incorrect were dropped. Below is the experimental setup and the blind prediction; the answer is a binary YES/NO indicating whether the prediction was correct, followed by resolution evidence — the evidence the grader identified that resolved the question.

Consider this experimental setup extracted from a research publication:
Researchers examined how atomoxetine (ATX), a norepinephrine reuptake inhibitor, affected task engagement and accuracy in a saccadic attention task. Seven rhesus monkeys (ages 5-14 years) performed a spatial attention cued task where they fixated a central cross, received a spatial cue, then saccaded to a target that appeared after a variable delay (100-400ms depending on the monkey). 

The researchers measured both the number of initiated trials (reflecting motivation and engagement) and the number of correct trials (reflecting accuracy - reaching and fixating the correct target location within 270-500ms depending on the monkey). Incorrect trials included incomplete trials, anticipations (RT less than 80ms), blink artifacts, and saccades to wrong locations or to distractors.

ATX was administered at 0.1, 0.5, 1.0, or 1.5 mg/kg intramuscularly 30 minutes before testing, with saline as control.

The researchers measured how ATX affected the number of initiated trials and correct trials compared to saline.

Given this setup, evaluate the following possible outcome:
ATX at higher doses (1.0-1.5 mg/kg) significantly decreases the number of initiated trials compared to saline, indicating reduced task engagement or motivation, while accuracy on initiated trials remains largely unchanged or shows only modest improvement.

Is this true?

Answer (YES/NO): NO